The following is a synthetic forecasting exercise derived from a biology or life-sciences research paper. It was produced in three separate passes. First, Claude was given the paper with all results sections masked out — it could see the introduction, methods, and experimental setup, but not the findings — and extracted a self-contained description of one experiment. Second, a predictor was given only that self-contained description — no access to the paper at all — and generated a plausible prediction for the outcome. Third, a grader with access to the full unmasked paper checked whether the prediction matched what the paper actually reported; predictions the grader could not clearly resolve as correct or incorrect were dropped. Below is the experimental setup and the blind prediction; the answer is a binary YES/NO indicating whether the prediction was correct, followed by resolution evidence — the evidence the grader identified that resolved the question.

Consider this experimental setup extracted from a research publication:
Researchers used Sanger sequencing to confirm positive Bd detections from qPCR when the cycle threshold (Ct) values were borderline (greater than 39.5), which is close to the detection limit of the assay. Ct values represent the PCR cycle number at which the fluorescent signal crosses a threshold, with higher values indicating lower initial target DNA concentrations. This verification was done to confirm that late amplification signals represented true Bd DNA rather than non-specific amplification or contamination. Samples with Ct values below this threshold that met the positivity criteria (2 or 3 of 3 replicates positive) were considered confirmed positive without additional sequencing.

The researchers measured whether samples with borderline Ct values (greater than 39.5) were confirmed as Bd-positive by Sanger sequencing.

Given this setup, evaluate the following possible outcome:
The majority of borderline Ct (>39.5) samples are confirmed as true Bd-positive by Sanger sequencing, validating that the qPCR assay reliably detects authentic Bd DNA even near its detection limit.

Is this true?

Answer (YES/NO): YES